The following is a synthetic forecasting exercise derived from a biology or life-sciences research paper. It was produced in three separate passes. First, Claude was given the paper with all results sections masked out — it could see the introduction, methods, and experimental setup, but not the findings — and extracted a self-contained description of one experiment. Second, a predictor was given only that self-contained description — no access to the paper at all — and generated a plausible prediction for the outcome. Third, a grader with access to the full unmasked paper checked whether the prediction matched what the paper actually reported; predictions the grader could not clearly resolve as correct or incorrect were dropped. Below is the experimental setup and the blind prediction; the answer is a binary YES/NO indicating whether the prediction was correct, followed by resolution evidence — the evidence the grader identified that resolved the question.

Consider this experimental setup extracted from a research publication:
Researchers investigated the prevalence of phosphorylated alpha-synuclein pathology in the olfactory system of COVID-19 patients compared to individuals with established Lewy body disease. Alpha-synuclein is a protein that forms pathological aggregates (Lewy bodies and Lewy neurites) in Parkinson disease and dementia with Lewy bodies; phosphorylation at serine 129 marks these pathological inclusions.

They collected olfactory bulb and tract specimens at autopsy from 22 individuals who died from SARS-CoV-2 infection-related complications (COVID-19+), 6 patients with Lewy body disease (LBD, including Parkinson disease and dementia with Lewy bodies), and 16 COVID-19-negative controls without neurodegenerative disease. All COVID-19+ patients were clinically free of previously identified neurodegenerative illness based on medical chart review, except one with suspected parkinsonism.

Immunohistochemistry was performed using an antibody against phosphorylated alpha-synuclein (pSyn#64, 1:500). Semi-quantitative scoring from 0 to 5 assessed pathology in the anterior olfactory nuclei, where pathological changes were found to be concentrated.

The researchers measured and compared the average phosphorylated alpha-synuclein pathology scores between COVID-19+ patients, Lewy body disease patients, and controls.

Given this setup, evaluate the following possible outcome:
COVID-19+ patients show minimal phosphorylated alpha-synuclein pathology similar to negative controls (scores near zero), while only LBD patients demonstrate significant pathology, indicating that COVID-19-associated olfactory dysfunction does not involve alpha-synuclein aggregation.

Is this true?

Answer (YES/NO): YES